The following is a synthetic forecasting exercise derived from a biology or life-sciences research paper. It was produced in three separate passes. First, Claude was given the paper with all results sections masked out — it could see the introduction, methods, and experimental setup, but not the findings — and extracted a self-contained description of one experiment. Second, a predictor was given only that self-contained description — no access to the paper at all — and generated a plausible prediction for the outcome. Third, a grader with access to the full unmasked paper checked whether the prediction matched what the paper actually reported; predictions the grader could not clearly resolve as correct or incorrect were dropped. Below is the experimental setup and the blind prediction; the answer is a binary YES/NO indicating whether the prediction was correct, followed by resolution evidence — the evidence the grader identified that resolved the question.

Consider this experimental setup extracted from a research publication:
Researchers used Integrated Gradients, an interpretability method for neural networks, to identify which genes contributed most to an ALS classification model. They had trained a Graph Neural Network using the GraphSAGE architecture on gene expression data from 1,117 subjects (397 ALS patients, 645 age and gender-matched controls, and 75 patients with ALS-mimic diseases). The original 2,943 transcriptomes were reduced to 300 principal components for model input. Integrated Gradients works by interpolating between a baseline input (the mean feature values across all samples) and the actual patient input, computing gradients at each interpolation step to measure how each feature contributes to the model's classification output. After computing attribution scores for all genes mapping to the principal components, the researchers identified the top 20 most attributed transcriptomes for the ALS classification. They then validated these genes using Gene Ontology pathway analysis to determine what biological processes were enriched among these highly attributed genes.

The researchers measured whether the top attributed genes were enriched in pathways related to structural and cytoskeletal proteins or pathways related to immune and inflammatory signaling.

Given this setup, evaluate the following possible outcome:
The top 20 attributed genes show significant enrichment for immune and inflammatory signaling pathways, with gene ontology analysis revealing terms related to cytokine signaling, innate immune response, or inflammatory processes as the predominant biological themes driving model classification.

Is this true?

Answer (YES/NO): NO